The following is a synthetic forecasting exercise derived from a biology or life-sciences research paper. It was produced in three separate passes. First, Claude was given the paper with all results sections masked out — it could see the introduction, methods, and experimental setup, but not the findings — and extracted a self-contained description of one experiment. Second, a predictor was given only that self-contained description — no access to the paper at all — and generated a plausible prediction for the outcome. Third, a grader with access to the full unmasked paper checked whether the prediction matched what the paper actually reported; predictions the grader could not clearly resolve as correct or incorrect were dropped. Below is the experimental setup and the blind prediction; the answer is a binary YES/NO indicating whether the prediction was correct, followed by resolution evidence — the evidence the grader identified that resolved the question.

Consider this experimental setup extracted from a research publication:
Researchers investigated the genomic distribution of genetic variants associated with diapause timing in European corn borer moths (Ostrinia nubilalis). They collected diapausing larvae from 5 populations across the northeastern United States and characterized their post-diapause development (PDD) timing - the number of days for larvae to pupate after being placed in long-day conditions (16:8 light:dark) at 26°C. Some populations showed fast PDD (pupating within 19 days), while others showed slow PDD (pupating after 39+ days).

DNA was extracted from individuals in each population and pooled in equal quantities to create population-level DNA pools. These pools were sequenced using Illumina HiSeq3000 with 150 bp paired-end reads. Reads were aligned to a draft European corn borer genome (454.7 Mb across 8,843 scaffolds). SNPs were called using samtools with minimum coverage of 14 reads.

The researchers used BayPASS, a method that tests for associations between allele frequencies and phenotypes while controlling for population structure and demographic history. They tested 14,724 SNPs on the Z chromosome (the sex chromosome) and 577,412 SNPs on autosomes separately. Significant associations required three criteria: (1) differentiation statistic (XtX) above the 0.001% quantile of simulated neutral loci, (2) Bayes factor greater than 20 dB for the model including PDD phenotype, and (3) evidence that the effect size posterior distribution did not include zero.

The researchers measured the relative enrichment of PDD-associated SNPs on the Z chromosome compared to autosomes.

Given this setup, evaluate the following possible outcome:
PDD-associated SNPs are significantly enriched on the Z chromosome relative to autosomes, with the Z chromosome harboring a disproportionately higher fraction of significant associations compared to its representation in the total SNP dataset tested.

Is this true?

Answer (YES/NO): YES